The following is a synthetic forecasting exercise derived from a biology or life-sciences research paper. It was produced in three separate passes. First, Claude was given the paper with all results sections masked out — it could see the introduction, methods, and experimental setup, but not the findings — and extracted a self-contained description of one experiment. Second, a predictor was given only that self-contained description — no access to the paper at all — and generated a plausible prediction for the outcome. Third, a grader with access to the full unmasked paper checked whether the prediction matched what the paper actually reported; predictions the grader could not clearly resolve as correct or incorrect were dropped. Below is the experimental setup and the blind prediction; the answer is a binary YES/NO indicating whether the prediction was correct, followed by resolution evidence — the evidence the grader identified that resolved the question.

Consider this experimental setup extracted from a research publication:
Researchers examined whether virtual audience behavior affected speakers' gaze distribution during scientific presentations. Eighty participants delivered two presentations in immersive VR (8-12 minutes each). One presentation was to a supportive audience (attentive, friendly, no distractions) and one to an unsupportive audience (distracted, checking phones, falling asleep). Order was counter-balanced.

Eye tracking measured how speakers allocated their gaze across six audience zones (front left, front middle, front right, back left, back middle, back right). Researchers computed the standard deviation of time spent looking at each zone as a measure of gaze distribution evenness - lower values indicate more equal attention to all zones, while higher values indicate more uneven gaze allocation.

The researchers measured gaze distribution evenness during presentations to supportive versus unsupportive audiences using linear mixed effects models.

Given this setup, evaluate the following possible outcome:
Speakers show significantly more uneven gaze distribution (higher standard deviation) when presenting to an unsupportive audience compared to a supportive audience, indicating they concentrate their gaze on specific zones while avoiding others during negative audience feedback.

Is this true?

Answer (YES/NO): NO